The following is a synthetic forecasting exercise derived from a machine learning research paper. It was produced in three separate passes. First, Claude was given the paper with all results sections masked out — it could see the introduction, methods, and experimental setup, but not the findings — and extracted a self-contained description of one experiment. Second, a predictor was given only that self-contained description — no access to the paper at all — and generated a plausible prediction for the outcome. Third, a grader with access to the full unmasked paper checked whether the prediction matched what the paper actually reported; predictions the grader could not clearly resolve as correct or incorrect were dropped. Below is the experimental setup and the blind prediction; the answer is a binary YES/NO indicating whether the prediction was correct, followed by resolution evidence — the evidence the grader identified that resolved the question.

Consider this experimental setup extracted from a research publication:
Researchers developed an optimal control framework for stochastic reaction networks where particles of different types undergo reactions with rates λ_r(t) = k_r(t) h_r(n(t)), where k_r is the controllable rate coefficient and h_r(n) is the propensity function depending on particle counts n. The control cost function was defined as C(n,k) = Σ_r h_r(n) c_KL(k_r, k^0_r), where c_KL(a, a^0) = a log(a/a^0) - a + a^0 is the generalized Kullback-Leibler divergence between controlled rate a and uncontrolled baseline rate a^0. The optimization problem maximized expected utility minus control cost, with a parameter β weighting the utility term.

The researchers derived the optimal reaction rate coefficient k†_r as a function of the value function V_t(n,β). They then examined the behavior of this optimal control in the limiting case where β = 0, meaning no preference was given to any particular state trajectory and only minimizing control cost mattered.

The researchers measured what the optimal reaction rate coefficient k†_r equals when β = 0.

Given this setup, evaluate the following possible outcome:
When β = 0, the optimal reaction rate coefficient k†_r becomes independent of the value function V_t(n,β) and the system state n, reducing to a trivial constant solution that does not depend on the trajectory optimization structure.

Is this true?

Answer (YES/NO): YES